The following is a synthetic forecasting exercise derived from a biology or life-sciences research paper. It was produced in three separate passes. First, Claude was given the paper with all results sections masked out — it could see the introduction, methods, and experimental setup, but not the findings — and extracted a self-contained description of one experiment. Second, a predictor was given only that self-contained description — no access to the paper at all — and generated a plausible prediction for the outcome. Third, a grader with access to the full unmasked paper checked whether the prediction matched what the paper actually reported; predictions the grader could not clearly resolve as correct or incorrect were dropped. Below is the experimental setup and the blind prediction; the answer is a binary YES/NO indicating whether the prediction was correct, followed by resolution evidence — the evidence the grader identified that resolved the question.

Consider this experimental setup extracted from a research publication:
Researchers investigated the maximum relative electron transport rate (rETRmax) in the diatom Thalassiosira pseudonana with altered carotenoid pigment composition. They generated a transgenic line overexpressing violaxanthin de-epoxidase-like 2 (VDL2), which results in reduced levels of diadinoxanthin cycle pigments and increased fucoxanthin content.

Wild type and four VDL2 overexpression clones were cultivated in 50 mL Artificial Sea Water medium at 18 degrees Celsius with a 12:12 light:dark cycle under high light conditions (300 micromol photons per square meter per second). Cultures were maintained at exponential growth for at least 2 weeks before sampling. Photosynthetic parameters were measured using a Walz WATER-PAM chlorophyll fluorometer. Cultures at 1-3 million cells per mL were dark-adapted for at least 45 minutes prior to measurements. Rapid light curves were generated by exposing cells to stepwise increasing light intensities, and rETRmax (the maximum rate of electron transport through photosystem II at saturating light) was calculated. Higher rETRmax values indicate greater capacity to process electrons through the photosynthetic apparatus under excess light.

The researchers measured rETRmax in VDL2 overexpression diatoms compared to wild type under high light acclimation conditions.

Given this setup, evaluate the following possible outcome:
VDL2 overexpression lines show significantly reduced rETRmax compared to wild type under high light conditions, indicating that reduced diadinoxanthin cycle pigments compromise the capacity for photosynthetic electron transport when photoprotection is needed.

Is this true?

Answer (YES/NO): NO